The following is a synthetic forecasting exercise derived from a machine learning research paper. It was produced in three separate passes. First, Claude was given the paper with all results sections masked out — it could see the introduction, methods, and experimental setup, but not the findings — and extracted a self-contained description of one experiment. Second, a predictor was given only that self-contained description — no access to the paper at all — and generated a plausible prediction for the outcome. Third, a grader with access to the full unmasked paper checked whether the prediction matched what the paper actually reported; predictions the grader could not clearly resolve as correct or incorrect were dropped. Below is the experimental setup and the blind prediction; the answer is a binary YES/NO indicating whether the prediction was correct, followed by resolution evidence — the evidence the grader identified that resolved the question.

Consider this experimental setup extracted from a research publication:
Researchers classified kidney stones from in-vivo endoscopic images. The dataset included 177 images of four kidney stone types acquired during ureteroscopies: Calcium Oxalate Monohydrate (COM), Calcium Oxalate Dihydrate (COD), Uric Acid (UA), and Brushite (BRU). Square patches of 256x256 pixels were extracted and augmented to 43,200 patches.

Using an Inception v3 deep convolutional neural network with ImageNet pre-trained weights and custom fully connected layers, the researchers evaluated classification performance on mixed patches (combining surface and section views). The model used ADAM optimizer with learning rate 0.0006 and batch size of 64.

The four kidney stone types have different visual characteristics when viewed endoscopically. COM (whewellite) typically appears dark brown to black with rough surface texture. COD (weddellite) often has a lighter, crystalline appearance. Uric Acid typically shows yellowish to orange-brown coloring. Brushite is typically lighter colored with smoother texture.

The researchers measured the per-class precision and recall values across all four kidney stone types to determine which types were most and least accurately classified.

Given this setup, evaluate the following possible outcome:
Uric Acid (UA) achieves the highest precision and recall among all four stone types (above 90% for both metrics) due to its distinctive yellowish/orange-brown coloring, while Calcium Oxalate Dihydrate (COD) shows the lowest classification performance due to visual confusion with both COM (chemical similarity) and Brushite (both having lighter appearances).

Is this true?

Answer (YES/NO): NO